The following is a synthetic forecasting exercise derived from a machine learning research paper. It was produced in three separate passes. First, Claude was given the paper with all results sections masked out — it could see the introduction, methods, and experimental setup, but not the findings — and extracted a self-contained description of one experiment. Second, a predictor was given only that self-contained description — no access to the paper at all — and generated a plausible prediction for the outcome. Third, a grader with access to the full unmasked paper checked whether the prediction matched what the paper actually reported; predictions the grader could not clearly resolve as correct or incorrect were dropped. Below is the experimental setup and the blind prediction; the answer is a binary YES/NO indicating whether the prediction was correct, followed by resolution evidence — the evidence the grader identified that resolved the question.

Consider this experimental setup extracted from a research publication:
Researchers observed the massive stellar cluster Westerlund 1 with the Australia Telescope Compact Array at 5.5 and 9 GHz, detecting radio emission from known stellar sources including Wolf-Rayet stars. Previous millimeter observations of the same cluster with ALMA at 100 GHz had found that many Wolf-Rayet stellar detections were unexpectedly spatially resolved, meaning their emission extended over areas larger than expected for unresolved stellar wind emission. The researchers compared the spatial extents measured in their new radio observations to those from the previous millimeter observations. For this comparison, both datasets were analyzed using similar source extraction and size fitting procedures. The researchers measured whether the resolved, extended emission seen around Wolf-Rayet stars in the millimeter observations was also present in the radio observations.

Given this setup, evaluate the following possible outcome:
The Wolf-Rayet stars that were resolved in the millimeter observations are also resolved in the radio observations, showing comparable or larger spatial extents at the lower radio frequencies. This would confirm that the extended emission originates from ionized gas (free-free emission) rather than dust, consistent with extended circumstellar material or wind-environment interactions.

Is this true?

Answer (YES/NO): YES